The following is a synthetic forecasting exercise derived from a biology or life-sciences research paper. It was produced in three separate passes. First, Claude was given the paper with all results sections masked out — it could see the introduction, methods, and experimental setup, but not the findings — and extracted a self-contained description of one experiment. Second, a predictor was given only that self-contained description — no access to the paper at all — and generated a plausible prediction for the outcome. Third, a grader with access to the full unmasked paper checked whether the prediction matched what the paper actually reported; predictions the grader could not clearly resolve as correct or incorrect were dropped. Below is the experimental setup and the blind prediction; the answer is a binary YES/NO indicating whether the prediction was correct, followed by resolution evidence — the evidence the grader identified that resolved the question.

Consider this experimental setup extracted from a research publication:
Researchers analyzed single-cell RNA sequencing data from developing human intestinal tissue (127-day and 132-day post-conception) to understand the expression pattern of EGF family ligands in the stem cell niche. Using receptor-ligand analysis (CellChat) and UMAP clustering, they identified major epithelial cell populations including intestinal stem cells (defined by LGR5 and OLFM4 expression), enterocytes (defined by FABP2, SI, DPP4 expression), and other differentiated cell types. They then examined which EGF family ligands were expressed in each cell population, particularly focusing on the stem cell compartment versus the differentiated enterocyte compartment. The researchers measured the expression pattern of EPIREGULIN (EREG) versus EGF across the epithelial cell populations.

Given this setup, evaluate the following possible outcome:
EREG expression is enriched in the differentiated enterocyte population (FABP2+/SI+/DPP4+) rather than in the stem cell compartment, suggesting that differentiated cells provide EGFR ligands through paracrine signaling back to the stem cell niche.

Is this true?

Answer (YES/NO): NO